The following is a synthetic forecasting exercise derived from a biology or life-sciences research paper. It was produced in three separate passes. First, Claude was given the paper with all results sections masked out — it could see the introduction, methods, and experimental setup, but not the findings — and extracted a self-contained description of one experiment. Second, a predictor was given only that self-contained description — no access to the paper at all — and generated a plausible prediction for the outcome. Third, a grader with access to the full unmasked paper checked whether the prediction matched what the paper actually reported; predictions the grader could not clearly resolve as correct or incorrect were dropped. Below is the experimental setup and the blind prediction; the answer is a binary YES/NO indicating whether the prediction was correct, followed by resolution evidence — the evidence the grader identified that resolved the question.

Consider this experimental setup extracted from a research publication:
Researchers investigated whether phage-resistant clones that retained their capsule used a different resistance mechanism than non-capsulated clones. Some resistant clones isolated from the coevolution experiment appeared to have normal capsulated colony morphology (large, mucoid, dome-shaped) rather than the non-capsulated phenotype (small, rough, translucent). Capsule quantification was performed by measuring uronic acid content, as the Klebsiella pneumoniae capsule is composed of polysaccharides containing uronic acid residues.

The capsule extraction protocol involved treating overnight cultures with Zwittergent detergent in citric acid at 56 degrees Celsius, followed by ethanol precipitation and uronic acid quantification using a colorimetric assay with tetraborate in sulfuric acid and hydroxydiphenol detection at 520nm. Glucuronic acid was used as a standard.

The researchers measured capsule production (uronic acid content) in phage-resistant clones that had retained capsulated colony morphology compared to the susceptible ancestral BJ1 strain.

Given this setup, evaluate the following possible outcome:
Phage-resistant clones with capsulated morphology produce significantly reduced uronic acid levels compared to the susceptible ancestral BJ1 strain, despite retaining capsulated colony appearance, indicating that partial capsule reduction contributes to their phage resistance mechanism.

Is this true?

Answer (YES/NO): YES